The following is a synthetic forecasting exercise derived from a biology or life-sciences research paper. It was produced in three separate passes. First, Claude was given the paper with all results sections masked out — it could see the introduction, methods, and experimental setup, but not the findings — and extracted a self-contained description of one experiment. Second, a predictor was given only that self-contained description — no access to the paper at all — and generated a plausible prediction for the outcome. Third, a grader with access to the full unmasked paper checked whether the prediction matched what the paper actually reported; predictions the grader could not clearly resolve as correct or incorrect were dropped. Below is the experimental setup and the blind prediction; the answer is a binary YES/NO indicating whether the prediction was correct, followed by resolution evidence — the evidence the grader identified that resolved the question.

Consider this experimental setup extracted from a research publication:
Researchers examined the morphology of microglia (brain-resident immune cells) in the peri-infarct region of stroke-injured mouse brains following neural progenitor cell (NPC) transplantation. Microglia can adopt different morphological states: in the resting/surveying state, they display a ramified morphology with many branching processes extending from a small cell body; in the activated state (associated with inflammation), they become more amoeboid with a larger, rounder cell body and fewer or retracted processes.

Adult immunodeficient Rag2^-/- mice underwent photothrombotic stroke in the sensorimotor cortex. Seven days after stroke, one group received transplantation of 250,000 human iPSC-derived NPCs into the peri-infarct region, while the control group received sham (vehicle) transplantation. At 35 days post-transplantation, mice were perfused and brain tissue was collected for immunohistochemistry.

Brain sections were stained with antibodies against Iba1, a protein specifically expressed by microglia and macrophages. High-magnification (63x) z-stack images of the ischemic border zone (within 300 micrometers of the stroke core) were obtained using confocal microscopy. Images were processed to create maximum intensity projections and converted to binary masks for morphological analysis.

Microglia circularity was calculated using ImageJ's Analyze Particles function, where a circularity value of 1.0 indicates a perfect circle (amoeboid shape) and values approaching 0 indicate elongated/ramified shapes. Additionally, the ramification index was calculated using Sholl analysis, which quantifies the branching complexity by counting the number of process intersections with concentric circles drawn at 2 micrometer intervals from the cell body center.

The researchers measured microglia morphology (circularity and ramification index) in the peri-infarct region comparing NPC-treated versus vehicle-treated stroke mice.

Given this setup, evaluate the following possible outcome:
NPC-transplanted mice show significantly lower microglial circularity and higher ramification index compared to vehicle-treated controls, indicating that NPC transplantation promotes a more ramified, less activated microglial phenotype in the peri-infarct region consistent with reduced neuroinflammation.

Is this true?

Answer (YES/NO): NO